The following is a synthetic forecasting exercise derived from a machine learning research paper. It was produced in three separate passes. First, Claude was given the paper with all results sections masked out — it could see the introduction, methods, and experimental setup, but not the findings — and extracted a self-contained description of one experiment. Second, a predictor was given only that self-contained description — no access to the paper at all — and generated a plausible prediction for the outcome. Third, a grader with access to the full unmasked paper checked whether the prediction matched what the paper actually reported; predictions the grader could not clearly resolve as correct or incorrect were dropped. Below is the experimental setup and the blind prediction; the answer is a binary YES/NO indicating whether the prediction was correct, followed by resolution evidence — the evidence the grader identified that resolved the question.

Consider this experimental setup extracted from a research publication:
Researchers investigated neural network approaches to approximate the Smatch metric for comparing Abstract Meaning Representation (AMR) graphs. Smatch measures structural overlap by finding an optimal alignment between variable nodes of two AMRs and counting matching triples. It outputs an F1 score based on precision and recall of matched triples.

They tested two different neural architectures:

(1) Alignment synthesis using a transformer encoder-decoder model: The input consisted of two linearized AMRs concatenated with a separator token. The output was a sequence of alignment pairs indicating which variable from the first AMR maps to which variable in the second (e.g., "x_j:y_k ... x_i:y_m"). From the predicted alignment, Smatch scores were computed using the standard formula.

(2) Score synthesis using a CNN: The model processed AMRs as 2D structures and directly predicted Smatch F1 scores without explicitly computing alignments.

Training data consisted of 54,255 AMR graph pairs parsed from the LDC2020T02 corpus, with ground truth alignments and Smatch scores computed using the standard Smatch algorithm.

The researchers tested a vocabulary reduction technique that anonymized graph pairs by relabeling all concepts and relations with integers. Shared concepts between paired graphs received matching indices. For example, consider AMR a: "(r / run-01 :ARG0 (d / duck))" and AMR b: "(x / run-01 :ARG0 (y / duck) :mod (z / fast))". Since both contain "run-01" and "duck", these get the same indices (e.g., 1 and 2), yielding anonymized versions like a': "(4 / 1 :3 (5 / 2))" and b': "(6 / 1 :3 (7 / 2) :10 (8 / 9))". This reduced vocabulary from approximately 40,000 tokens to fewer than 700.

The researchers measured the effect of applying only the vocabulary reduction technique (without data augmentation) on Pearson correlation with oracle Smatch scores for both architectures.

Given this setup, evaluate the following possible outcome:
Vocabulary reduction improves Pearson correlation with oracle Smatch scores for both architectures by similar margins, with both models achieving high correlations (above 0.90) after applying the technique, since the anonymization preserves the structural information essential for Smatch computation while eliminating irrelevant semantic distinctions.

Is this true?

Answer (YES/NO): NO